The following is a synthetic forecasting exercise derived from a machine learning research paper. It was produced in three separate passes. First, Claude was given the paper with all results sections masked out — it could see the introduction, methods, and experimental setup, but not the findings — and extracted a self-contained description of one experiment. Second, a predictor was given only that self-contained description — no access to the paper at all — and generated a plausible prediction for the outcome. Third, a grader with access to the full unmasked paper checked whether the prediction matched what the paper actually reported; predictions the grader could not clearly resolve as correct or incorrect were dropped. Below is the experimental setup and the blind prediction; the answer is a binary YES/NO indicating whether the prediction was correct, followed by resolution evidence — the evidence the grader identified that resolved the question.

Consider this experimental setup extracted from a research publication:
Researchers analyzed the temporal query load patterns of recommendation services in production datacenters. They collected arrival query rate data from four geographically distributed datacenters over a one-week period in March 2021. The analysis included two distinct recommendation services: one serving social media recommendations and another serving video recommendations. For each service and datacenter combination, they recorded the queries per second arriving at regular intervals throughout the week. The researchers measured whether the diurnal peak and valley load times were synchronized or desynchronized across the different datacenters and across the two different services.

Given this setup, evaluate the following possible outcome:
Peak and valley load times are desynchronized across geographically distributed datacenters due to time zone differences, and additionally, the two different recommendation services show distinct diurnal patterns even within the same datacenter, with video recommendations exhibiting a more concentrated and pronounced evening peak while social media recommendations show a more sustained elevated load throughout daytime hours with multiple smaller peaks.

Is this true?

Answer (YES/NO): NO